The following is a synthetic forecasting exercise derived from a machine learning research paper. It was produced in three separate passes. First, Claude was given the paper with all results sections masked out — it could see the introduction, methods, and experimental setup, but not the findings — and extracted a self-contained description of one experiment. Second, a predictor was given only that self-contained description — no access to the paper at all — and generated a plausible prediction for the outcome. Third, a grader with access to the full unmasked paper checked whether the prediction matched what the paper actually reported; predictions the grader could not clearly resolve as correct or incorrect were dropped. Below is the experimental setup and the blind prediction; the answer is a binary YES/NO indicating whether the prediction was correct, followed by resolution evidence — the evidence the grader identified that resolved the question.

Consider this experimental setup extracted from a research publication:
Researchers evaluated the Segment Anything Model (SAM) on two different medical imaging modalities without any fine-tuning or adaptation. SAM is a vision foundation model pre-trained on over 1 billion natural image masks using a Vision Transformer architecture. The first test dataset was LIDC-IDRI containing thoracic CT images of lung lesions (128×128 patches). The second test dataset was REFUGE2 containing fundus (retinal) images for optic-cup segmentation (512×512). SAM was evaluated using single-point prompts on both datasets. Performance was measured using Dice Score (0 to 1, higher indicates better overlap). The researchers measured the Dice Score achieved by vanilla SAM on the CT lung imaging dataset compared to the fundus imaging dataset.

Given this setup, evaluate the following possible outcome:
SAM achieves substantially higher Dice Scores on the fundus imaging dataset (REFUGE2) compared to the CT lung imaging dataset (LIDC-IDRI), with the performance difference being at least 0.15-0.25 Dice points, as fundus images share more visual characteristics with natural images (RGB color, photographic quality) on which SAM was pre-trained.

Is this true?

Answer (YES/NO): YES